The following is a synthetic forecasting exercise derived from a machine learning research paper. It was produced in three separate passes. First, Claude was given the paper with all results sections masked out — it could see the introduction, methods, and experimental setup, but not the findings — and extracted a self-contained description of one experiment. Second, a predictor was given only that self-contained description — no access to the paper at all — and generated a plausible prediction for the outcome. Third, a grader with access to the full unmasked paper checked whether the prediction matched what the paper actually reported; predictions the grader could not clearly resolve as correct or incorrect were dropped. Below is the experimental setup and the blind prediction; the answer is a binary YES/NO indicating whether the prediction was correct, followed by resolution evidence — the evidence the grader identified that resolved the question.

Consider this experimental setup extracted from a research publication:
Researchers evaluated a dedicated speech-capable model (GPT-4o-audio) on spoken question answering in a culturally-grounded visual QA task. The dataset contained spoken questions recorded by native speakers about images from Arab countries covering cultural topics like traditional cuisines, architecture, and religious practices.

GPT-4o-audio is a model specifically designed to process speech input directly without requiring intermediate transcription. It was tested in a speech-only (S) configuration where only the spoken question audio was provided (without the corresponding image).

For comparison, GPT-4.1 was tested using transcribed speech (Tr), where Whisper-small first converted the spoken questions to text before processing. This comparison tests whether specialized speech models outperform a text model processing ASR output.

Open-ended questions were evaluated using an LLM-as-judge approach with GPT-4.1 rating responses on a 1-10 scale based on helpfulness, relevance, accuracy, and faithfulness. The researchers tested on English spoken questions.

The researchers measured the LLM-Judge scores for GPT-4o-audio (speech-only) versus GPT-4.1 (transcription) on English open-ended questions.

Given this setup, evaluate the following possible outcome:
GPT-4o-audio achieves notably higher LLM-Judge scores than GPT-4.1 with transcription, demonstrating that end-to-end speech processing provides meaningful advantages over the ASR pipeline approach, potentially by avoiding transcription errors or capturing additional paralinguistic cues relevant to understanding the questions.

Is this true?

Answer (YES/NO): NO